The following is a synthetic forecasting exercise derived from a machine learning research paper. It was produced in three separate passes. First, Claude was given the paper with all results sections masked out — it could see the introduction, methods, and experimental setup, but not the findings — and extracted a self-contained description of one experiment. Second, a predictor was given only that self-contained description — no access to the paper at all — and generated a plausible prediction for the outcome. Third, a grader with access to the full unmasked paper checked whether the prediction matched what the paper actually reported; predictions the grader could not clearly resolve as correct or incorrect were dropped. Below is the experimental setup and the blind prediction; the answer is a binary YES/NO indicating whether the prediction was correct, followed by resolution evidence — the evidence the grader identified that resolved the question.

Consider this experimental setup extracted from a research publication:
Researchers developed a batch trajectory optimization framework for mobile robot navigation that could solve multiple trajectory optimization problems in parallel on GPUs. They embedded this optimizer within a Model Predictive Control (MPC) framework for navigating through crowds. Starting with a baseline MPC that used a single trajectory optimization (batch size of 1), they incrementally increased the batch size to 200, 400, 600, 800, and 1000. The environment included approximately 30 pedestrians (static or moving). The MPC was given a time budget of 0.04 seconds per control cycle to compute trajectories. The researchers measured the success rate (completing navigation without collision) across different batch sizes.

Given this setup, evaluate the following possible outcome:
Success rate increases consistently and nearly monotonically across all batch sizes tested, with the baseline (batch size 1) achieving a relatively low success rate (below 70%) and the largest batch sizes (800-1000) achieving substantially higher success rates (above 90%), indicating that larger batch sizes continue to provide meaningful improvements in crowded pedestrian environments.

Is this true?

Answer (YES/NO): YES